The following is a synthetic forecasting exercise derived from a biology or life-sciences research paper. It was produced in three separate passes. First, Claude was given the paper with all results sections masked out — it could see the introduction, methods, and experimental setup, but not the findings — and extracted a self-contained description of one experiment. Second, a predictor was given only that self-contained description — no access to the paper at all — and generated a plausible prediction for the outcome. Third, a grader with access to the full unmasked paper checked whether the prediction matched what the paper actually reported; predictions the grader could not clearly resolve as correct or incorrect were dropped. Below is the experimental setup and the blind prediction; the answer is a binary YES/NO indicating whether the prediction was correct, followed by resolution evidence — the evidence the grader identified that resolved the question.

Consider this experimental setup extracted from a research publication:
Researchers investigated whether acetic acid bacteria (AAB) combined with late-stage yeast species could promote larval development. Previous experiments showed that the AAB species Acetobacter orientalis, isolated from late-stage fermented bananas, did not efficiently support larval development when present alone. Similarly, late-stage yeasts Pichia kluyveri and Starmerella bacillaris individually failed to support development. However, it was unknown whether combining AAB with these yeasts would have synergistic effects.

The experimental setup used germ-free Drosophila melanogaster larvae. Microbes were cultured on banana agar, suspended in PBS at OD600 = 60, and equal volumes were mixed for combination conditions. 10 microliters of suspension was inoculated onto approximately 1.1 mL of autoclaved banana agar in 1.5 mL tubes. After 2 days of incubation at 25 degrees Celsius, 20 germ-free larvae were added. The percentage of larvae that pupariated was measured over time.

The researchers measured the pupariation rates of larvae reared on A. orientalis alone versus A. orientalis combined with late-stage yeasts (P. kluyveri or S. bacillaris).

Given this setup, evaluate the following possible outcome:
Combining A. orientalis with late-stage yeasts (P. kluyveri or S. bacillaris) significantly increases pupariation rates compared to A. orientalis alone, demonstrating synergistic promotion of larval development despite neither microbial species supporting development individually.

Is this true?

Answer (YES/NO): YES